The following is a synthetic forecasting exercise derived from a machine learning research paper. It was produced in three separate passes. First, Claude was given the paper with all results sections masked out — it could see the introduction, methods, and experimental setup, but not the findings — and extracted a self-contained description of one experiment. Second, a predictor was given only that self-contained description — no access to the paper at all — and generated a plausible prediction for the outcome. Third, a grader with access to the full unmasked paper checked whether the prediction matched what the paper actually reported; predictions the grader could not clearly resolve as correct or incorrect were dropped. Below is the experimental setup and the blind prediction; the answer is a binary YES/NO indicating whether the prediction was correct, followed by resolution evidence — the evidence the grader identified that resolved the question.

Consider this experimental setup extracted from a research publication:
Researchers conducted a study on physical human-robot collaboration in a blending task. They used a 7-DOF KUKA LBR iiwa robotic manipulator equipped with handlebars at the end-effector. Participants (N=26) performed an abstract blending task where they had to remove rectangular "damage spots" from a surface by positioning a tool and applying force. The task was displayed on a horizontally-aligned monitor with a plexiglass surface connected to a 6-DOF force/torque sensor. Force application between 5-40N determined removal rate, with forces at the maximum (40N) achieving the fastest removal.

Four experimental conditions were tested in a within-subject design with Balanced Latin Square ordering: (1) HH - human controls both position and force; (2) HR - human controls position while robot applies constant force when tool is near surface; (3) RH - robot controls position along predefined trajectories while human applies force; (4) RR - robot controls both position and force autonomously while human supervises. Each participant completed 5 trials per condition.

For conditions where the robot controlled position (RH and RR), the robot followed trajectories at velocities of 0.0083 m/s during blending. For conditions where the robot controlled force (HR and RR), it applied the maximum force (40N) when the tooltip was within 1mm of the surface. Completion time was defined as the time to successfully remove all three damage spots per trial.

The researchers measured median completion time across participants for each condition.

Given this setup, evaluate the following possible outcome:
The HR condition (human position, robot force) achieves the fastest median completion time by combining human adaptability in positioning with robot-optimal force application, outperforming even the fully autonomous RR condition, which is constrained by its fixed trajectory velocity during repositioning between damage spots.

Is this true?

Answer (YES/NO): NO